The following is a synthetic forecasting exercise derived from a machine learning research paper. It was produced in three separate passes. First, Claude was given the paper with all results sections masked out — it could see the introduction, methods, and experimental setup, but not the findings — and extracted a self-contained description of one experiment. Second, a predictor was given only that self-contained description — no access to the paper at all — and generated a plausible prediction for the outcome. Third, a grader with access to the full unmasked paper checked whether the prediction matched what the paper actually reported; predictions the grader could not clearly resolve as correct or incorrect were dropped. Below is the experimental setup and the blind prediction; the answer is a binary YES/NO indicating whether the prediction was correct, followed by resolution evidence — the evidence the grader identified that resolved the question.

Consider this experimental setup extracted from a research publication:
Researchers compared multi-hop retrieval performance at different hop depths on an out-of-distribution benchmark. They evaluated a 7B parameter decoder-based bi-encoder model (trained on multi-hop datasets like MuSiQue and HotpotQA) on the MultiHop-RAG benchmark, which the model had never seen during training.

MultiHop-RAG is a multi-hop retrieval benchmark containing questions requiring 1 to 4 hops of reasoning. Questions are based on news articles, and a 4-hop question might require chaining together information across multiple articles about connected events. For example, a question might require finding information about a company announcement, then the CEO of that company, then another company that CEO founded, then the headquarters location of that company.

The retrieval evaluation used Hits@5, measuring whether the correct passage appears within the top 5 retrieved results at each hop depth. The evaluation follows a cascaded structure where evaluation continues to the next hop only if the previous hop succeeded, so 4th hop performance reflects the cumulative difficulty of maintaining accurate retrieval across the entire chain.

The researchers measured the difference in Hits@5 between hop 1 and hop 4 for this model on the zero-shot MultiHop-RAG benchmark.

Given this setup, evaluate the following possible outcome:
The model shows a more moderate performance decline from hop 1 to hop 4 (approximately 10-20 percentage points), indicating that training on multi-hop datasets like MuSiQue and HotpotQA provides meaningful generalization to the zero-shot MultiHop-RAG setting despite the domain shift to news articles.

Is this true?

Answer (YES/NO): NO